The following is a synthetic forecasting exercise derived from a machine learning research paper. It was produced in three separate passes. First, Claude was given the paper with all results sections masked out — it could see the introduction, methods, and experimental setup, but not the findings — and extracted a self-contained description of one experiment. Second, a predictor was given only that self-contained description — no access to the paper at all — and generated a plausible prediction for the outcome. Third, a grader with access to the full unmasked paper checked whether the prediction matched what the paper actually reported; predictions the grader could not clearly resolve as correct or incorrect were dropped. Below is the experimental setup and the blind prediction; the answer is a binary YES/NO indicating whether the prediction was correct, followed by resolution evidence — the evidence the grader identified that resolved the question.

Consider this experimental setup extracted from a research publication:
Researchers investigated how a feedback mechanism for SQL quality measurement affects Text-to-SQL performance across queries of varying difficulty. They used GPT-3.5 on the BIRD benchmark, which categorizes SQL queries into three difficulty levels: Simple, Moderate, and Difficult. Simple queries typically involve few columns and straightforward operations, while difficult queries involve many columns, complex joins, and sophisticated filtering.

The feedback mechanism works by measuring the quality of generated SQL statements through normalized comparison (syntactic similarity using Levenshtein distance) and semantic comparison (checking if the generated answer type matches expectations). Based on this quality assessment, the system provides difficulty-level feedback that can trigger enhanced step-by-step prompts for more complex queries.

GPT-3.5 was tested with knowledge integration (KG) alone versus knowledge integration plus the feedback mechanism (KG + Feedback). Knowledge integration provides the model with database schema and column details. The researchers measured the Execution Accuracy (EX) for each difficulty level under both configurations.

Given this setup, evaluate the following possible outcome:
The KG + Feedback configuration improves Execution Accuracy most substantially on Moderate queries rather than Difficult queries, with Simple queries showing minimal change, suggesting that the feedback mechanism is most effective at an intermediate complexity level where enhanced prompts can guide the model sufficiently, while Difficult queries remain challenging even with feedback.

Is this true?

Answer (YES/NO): NO